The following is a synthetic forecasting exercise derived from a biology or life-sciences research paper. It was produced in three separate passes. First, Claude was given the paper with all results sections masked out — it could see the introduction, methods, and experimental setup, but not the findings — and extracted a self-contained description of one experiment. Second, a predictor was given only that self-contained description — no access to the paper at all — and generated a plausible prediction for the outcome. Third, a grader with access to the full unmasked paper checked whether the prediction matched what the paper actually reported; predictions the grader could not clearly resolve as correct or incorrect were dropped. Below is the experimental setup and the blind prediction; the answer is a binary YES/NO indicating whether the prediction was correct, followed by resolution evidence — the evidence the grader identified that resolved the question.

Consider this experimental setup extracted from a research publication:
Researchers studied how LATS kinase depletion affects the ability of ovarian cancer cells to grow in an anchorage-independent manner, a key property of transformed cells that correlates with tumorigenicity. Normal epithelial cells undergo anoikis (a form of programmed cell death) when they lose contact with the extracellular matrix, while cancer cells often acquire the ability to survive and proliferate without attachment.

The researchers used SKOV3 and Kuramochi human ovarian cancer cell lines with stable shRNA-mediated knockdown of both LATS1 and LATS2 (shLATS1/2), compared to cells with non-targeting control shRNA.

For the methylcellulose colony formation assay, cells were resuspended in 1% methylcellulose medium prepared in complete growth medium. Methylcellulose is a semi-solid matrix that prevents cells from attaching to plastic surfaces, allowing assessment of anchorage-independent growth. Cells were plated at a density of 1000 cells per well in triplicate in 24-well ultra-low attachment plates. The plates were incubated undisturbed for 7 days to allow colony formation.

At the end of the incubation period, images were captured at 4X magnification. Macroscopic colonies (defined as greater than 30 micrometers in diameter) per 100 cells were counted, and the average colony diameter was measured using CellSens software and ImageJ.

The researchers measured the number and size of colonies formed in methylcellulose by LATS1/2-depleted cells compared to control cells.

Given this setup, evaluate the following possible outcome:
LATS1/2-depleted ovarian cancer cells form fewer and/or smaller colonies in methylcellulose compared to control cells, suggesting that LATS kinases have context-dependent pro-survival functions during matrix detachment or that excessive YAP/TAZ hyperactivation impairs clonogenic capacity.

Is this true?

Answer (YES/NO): NO